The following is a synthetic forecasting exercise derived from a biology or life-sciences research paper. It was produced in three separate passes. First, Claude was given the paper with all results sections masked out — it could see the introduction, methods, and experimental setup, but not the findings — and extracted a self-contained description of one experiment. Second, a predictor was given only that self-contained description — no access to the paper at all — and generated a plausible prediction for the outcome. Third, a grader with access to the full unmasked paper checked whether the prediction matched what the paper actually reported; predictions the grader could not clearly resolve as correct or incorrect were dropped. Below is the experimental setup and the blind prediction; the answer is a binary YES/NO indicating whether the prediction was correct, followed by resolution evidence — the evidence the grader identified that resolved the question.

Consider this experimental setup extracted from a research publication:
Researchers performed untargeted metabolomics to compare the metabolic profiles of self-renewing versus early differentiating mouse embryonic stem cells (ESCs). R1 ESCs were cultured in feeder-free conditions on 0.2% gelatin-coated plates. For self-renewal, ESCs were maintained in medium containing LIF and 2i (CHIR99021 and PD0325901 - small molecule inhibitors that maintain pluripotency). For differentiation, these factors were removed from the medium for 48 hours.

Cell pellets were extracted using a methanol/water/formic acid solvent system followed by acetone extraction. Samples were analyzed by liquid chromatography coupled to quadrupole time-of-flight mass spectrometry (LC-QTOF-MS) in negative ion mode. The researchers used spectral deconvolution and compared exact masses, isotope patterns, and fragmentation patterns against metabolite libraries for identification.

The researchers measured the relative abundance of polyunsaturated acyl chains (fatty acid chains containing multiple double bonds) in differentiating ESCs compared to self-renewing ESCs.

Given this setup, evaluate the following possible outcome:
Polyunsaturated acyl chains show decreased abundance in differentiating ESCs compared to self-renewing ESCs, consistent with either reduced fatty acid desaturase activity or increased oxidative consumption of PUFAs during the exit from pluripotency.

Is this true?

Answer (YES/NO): NO